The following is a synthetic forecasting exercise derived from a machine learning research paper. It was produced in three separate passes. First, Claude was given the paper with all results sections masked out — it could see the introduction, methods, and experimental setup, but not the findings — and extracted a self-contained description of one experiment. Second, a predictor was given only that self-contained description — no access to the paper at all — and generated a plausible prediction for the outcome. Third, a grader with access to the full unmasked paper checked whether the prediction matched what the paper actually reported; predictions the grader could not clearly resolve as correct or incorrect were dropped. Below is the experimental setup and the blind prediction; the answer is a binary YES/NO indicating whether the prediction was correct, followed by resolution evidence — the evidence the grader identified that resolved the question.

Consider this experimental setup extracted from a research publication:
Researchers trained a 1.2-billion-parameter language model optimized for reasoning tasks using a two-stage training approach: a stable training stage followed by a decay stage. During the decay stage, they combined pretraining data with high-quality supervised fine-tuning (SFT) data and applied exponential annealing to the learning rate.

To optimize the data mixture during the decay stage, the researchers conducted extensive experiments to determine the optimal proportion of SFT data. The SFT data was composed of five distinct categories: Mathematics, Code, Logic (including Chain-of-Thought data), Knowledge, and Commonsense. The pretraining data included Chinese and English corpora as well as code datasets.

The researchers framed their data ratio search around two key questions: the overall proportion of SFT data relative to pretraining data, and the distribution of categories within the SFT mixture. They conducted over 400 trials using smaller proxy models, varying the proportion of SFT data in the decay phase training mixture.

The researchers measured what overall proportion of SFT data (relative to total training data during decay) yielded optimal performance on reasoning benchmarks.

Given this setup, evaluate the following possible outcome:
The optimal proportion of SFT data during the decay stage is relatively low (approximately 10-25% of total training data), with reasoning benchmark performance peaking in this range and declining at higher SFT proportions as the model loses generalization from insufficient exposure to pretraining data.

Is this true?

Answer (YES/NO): NO